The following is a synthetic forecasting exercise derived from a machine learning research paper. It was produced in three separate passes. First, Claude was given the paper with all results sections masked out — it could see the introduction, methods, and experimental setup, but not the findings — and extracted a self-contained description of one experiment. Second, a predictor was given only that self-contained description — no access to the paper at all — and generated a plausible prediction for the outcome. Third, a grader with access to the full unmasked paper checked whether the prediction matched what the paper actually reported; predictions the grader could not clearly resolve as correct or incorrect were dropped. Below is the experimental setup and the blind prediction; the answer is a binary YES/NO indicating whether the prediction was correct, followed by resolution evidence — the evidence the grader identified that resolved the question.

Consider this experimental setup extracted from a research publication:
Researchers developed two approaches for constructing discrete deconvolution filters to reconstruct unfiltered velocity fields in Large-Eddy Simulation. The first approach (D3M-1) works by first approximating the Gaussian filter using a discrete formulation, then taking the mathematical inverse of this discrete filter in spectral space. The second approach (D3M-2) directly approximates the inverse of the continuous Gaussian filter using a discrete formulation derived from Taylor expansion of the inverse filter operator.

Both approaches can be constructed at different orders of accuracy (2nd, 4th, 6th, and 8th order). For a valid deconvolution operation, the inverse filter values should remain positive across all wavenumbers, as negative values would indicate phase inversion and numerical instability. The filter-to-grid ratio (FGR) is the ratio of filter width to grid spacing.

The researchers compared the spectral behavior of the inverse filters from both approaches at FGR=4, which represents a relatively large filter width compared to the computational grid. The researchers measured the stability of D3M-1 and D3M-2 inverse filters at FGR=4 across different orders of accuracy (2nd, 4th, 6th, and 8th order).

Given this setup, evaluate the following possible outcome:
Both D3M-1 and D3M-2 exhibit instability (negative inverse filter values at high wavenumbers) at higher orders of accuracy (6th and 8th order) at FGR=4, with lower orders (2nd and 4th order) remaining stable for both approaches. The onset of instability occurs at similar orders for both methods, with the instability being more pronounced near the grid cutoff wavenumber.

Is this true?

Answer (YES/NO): NO